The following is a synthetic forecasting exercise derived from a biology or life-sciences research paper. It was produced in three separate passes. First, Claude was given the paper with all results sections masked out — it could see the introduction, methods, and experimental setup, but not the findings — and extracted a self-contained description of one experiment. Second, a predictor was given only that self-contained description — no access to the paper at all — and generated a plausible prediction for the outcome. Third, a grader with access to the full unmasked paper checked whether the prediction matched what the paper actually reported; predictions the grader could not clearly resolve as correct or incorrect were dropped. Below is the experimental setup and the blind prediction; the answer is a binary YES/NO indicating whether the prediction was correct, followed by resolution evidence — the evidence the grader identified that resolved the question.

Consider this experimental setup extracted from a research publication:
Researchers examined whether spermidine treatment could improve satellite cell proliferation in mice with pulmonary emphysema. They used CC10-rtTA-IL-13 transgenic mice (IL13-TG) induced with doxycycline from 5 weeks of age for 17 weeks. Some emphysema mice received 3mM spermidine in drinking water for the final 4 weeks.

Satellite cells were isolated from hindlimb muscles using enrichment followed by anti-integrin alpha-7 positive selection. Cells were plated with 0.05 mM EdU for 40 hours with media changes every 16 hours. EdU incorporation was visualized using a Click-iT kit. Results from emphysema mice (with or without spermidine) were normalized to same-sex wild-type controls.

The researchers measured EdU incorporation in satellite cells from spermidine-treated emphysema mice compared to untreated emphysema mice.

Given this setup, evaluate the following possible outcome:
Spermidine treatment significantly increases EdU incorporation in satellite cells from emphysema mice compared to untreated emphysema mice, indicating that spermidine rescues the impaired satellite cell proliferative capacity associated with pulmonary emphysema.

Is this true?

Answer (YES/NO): YES